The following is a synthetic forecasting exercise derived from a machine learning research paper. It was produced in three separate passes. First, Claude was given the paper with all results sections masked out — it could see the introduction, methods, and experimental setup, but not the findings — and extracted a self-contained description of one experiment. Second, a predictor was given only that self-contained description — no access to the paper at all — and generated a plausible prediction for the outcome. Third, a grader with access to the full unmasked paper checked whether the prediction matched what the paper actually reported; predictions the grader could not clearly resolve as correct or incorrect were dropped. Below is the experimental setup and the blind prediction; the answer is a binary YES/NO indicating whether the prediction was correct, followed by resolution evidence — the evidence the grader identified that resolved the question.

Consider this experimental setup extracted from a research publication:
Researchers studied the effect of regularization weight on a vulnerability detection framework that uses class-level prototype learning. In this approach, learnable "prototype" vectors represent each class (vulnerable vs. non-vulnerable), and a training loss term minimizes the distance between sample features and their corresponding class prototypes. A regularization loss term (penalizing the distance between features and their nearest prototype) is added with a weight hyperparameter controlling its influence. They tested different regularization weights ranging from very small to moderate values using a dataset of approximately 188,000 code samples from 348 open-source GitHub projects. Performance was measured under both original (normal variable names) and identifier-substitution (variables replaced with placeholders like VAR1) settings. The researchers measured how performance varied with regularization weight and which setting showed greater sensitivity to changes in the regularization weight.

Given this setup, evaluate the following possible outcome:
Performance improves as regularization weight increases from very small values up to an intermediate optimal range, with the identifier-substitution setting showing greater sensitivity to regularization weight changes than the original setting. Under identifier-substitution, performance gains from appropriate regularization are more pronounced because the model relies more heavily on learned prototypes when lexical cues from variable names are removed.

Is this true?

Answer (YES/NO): YES